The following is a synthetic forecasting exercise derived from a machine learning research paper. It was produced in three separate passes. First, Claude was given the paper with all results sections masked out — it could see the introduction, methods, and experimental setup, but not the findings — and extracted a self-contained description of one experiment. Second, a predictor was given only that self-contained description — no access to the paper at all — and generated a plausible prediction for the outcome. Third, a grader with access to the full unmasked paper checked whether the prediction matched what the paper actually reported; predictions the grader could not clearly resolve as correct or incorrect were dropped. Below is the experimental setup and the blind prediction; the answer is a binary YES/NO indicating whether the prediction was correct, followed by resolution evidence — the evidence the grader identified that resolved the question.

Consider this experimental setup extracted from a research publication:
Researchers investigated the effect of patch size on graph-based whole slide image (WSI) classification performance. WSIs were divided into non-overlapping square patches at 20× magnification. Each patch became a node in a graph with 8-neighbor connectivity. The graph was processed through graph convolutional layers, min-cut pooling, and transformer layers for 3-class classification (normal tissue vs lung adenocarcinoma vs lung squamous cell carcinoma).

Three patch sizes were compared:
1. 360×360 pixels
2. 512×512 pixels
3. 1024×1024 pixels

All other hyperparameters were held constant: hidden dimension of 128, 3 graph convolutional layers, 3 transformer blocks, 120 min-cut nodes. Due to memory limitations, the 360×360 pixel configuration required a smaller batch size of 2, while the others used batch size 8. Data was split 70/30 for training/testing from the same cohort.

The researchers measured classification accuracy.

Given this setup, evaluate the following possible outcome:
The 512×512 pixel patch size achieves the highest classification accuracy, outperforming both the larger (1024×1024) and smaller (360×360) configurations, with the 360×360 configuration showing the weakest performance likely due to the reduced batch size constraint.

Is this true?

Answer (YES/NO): NO